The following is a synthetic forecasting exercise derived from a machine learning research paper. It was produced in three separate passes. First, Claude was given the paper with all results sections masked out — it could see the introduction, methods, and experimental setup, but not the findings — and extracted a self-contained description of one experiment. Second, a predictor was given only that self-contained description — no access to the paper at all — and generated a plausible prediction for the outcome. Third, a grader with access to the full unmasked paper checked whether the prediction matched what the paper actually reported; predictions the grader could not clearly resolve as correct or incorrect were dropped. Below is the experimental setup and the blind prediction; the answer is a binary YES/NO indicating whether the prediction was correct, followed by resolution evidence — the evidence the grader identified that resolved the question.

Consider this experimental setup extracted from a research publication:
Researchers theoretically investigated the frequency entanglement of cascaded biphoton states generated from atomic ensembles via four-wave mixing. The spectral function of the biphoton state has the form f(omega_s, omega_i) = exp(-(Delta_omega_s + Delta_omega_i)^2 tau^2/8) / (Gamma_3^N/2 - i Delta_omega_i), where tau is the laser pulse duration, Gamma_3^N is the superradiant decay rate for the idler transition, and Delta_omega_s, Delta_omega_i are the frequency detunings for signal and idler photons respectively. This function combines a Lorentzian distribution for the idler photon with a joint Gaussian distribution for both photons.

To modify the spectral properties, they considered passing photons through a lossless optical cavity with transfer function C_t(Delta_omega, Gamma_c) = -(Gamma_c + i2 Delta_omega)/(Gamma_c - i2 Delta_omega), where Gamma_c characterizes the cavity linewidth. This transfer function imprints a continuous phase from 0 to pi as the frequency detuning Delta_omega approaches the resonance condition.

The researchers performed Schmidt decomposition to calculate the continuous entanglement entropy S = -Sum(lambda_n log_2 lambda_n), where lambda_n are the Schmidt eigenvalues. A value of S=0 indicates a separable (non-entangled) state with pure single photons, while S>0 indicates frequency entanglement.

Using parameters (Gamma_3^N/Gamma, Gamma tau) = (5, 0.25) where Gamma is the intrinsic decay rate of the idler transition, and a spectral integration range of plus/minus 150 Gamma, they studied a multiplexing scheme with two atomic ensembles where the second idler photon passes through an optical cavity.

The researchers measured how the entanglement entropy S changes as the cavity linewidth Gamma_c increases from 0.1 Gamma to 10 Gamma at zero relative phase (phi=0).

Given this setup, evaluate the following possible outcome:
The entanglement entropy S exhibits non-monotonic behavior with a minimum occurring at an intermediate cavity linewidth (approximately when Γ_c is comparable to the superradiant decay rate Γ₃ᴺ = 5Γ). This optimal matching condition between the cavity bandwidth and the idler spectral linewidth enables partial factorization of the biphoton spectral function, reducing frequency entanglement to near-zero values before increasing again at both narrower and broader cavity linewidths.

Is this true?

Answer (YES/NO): NO